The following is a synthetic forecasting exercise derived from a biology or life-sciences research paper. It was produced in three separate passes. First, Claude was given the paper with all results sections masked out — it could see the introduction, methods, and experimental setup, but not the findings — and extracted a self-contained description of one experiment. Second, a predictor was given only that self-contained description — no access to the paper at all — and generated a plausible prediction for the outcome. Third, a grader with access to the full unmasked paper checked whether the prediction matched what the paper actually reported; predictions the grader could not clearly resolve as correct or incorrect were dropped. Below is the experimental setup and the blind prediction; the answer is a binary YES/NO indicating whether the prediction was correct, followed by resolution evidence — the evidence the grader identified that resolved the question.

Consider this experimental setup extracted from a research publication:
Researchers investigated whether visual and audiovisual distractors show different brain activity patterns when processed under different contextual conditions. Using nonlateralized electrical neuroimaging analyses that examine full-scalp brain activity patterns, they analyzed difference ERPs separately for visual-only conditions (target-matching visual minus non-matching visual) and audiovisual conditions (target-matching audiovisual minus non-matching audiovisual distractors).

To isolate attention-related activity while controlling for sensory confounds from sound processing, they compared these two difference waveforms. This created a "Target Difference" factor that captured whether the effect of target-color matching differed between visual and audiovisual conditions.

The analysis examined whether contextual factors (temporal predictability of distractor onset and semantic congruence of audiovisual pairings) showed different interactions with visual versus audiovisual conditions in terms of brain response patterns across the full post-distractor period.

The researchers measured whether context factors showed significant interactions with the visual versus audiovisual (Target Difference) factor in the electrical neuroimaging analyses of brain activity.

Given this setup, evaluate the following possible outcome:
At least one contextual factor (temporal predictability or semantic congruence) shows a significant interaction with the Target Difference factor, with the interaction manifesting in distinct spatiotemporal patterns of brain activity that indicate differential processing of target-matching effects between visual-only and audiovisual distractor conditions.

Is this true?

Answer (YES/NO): YES